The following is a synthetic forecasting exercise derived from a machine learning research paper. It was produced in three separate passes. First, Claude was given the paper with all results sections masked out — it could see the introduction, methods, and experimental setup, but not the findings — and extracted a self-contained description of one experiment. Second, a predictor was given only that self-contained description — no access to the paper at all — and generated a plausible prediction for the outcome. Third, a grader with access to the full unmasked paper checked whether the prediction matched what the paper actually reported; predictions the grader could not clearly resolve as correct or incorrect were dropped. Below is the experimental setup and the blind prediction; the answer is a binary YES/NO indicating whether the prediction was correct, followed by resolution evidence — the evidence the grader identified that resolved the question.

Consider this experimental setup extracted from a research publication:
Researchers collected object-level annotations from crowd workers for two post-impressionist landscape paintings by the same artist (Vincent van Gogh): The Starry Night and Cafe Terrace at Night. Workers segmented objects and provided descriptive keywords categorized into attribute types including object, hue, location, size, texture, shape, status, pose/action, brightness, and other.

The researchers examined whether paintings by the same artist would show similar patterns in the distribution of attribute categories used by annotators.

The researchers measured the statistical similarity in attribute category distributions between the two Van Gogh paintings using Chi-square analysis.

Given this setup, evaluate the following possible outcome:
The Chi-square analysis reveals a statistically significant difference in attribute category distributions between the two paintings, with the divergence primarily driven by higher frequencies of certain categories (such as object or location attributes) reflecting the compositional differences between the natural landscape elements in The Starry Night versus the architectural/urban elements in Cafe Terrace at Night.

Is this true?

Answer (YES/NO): NO